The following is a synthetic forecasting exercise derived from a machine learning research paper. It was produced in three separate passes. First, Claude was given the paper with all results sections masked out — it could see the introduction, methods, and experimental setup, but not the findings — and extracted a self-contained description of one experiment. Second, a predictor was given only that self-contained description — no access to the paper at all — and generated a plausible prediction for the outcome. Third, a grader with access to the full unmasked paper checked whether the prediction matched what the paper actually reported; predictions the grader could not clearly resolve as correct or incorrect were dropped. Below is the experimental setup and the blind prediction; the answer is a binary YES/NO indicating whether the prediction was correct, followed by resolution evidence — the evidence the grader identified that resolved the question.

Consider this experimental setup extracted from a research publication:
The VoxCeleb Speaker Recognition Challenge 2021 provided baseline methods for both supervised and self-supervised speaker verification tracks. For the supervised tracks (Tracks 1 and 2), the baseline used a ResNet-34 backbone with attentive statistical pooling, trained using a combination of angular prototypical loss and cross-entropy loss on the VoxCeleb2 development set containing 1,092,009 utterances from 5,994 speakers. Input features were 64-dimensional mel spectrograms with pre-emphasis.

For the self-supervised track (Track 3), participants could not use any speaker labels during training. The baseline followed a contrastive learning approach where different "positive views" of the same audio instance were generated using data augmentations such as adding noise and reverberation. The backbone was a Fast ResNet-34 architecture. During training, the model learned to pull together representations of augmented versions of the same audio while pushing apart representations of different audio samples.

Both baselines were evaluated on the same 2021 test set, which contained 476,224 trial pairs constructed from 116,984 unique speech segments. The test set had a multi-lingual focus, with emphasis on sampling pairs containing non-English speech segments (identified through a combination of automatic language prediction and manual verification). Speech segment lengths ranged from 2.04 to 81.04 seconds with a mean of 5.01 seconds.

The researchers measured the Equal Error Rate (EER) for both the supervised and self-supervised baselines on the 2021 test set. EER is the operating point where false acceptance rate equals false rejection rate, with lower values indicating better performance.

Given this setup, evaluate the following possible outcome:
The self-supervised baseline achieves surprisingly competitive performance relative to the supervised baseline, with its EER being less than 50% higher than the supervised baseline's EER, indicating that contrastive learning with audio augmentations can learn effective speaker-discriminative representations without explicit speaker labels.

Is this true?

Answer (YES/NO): NO